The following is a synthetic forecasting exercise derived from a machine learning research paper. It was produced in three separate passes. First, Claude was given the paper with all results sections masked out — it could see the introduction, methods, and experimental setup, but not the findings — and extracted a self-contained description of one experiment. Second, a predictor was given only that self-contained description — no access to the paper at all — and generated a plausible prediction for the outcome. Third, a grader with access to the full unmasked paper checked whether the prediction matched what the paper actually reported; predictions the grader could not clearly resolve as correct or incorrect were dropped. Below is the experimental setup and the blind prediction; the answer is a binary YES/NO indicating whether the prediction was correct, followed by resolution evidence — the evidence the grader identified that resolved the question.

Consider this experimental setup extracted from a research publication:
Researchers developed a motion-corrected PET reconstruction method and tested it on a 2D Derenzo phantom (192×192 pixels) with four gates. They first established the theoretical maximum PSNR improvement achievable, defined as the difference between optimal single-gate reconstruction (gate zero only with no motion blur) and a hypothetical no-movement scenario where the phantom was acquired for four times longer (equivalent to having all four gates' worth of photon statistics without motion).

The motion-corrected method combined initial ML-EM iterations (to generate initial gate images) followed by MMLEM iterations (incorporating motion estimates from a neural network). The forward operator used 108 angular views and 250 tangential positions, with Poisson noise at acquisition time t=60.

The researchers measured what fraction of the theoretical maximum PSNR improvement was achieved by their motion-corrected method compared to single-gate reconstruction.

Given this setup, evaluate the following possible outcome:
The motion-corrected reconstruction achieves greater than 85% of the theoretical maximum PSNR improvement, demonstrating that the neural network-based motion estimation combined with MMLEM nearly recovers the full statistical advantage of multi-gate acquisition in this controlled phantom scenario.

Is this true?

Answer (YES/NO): NO